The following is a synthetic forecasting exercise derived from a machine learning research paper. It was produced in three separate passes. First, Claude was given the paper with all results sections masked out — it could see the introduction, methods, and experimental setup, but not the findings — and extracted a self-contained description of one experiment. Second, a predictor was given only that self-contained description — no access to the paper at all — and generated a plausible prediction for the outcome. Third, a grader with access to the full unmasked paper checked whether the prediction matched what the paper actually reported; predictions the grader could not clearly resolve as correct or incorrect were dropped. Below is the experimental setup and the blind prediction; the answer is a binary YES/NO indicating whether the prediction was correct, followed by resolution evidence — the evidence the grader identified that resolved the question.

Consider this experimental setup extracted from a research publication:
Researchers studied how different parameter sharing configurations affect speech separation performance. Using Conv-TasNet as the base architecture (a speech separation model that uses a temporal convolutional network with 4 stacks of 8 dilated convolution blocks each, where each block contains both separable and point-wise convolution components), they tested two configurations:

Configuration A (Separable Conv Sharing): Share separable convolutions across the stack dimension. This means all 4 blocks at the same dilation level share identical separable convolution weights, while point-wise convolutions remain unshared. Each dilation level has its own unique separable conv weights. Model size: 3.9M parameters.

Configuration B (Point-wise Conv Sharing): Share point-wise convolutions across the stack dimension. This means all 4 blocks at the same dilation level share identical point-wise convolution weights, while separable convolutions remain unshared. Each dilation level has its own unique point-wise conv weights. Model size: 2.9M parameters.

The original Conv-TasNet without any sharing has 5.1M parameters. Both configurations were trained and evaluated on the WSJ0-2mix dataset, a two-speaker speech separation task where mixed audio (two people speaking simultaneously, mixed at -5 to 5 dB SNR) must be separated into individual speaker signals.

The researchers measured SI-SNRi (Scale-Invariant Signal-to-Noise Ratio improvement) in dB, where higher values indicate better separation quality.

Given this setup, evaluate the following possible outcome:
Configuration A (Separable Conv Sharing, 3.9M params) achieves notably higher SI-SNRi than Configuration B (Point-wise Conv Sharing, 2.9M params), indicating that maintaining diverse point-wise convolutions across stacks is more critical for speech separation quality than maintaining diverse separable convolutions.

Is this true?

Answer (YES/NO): NO